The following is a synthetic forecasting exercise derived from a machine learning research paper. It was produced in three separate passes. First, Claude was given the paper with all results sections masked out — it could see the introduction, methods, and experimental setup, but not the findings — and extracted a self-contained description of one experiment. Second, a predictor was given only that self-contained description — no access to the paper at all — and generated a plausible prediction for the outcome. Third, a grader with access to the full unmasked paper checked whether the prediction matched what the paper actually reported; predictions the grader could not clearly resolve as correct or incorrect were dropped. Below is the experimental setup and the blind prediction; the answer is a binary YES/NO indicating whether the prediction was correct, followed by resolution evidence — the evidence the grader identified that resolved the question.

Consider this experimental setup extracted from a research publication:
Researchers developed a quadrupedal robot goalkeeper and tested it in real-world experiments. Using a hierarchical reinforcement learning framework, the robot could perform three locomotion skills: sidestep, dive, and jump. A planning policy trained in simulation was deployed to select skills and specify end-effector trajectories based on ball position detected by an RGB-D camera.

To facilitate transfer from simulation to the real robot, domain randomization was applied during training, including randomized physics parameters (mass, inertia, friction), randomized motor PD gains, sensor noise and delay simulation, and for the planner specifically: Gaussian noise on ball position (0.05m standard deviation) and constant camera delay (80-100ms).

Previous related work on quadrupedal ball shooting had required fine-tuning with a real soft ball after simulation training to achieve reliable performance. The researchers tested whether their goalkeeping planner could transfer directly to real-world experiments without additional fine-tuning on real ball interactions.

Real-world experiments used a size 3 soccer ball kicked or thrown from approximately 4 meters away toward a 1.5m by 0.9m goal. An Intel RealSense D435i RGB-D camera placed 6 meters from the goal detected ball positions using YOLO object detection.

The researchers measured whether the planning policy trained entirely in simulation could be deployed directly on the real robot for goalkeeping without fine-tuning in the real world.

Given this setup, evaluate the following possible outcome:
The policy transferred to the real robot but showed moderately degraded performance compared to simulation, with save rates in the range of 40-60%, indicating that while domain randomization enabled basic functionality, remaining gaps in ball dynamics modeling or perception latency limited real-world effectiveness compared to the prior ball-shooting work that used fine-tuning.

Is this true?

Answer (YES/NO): NO